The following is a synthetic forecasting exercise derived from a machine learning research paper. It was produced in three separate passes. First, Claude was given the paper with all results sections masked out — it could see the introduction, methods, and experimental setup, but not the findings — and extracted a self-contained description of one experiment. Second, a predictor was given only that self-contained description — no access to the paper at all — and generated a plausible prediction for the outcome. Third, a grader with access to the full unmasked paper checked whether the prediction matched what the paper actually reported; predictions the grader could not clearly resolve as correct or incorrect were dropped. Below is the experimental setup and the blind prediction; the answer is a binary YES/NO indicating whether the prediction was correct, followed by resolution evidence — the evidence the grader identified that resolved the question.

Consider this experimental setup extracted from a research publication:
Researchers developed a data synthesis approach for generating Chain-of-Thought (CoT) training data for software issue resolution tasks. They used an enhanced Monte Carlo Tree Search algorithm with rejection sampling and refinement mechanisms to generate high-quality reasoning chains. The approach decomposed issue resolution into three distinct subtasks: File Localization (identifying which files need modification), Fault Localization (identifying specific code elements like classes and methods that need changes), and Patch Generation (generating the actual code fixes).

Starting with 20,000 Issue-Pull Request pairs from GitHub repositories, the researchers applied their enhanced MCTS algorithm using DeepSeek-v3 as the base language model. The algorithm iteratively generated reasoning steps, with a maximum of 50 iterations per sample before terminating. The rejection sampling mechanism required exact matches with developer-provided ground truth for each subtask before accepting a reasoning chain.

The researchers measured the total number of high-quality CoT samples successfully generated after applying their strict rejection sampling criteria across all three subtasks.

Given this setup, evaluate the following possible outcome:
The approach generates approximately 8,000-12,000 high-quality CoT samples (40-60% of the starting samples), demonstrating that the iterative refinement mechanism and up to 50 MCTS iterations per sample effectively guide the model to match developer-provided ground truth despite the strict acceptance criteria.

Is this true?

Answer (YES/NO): NO